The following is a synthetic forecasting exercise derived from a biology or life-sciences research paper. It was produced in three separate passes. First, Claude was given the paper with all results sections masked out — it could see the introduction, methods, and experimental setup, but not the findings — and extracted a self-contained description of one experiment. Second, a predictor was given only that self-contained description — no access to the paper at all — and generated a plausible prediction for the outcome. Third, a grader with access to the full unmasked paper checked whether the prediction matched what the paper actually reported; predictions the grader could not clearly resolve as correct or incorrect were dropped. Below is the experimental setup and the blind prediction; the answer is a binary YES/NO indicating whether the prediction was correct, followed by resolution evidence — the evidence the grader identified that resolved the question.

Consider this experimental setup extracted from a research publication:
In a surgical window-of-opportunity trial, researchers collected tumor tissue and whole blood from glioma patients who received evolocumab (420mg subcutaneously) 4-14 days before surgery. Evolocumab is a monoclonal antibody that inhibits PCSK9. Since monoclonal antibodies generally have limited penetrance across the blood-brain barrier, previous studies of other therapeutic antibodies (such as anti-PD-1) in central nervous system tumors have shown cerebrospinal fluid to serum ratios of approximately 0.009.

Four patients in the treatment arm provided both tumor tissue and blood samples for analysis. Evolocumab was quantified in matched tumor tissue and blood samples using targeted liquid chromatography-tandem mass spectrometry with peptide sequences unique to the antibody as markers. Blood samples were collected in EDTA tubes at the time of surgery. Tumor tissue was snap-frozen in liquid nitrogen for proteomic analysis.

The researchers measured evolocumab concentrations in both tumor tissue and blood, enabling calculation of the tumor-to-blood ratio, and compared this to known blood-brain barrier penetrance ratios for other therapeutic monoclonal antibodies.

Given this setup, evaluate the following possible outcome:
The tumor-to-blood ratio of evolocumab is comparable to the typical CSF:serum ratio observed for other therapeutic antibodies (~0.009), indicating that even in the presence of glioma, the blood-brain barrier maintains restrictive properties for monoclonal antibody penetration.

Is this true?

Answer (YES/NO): YES